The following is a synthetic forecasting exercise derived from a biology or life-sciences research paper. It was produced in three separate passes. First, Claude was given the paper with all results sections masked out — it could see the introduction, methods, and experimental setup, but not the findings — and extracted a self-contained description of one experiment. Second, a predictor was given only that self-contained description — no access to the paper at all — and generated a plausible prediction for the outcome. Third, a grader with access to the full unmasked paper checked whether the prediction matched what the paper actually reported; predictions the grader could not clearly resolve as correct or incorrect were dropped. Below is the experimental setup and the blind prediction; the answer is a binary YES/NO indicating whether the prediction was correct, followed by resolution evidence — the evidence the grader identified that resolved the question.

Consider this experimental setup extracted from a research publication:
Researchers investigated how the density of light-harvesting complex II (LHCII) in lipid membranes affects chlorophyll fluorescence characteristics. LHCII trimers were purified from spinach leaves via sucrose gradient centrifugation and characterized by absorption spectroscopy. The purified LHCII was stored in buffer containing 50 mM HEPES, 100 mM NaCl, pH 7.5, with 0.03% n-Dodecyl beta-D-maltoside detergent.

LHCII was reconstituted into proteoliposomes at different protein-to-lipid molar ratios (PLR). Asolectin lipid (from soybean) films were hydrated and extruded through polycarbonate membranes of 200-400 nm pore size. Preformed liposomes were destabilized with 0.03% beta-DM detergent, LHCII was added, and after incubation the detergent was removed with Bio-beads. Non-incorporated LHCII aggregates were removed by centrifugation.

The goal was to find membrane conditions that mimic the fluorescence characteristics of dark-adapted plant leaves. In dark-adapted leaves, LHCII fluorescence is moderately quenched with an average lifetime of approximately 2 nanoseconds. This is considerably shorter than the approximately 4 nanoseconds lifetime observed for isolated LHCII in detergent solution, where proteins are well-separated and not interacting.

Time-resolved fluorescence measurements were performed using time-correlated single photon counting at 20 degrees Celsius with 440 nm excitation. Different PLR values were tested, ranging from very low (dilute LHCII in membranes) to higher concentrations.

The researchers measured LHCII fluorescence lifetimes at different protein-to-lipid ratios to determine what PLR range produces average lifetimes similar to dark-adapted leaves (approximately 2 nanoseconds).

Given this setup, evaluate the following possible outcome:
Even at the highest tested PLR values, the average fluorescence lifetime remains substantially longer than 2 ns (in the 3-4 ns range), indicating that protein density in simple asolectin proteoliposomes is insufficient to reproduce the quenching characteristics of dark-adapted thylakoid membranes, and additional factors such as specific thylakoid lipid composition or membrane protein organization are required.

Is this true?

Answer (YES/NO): NO